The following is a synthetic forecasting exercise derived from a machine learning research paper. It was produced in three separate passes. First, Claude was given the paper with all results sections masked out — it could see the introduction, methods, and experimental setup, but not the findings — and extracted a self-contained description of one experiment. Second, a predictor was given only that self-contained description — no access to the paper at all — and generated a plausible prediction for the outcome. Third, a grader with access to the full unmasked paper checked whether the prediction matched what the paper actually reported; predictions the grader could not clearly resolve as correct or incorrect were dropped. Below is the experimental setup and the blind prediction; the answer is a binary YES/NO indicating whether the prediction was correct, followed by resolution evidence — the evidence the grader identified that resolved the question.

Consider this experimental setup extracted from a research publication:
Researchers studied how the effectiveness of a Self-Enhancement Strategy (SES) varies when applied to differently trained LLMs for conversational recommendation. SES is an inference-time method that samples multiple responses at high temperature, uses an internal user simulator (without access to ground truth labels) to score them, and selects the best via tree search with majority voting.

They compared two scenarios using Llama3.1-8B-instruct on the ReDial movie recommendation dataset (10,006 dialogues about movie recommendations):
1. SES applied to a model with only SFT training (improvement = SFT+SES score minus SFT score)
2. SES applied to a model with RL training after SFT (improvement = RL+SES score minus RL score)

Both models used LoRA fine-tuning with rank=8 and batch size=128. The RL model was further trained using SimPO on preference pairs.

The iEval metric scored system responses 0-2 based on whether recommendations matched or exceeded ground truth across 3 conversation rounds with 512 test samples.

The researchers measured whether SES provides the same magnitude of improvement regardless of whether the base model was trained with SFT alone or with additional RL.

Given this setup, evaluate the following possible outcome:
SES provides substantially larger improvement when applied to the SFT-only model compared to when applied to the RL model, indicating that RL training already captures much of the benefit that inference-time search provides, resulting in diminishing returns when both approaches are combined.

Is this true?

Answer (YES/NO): NO